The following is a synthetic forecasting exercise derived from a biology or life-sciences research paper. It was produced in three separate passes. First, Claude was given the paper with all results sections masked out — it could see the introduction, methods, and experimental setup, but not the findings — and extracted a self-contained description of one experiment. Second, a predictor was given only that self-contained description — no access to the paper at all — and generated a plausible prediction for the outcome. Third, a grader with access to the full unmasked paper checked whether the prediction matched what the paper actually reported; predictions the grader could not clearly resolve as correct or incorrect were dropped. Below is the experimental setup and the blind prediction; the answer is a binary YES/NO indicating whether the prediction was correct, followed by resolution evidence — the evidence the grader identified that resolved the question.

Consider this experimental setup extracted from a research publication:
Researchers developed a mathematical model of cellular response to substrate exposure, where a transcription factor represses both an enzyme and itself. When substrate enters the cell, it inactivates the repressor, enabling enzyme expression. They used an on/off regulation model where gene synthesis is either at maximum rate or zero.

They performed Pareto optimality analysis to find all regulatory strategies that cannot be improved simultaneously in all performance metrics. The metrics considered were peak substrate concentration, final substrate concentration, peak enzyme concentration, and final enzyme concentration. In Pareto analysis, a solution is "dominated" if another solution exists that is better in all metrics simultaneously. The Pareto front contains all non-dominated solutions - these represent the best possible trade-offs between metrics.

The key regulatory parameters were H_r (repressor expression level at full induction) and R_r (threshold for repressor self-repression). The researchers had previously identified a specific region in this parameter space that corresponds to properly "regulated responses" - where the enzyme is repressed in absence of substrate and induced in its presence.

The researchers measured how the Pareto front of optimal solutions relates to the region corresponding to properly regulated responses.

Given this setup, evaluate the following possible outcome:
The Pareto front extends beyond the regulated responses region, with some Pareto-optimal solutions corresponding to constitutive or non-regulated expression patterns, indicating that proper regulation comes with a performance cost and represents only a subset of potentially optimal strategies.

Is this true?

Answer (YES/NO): NO